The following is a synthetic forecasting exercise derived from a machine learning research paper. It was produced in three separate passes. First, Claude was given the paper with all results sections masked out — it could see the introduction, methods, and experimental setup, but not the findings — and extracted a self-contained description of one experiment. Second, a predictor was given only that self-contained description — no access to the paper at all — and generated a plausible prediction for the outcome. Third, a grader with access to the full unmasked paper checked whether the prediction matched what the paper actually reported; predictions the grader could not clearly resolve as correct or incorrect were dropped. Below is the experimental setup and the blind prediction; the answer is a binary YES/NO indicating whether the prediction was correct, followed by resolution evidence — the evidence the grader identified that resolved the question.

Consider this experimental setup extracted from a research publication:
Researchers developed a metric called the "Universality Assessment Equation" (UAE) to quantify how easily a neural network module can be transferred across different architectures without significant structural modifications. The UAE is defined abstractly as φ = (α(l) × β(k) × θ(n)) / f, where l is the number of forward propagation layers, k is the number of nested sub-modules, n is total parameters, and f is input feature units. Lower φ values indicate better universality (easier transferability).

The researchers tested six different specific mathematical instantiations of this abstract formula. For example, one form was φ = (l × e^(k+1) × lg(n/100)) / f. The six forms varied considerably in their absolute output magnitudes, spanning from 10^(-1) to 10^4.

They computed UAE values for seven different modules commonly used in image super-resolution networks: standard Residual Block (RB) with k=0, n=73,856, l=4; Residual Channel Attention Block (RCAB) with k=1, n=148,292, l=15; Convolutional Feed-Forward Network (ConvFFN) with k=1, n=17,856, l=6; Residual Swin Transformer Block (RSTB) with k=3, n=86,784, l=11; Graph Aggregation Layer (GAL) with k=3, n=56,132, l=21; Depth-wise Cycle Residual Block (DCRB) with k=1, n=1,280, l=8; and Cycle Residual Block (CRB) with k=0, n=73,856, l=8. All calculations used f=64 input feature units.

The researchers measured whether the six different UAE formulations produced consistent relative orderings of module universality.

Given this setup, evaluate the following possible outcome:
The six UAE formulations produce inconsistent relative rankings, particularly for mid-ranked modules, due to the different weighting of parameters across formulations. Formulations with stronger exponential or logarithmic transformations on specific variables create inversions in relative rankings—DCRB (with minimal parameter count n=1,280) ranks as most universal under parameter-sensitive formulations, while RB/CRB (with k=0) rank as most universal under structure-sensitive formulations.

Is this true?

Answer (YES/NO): NO